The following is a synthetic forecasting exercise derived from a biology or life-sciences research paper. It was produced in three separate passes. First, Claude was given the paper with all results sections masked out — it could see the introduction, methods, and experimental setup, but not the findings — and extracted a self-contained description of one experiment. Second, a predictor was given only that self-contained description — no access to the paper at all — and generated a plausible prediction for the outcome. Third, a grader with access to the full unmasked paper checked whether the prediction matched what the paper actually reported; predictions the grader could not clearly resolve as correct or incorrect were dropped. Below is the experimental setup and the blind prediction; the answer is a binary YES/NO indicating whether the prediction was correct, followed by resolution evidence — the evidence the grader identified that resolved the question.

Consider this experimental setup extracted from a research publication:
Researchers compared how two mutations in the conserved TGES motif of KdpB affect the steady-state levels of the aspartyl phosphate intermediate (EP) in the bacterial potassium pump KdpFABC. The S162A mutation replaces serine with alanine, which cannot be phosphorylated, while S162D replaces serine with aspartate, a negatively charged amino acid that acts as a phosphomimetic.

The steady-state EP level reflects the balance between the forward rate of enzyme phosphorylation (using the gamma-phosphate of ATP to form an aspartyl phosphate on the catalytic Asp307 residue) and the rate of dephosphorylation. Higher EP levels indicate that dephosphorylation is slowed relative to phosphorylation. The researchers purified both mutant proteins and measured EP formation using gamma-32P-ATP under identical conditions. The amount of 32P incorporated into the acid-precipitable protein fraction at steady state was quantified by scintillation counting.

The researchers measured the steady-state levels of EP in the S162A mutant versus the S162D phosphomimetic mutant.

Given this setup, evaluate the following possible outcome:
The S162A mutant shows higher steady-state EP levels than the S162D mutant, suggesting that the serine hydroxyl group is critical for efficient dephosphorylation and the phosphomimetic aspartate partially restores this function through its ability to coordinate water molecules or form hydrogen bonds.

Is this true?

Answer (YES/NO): NO